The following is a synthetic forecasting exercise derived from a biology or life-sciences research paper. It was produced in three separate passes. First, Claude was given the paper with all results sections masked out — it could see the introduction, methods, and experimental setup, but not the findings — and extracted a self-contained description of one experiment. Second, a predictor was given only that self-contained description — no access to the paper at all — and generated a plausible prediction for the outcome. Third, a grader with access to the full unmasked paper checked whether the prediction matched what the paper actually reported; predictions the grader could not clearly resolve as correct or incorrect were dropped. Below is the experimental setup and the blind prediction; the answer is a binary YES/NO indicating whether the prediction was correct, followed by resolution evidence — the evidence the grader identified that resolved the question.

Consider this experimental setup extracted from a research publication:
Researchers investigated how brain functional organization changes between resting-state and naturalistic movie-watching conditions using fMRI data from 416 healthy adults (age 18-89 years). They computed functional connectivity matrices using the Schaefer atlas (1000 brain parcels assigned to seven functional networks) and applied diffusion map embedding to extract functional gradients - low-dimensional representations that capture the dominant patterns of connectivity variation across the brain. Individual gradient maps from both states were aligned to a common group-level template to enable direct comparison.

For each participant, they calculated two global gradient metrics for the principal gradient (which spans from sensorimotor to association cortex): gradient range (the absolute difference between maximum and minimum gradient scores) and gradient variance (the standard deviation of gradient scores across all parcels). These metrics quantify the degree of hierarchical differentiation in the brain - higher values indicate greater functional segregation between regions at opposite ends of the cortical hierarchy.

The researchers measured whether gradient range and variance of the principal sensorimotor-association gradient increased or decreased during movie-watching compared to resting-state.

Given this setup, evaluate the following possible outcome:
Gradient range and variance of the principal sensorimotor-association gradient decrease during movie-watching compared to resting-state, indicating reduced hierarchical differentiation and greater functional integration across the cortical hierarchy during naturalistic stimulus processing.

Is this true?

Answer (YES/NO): YES